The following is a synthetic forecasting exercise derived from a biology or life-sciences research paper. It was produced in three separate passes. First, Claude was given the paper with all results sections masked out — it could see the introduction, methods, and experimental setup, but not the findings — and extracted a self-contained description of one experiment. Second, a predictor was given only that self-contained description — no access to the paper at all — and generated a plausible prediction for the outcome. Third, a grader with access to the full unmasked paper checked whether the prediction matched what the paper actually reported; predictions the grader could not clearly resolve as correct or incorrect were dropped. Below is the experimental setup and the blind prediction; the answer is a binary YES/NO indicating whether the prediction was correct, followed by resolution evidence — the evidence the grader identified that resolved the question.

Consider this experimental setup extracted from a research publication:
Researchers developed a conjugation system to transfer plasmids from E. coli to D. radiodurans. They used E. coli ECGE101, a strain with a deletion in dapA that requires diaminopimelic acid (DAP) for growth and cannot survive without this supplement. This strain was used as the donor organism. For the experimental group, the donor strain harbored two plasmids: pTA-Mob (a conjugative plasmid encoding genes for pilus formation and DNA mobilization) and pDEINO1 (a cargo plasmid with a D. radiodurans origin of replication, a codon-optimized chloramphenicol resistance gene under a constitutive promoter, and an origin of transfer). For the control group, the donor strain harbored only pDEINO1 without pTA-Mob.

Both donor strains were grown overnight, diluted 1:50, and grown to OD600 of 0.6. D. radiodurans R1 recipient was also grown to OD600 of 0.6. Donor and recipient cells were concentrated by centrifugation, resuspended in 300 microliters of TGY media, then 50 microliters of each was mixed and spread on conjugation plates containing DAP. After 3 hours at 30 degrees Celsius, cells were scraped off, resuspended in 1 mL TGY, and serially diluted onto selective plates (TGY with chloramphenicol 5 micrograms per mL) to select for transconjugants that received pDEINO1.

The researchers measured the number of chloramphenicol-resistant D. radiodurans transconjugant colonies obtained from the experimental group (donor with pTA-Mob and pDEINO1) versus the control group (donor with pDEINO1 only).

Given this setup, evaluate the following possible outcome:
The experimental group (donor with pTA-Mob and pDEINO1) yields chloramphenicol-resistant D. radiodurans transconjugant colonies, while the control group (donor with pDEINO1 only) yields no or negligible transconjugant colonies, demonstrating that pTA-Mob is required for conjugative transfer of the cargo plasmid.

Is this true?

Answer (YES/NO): YES